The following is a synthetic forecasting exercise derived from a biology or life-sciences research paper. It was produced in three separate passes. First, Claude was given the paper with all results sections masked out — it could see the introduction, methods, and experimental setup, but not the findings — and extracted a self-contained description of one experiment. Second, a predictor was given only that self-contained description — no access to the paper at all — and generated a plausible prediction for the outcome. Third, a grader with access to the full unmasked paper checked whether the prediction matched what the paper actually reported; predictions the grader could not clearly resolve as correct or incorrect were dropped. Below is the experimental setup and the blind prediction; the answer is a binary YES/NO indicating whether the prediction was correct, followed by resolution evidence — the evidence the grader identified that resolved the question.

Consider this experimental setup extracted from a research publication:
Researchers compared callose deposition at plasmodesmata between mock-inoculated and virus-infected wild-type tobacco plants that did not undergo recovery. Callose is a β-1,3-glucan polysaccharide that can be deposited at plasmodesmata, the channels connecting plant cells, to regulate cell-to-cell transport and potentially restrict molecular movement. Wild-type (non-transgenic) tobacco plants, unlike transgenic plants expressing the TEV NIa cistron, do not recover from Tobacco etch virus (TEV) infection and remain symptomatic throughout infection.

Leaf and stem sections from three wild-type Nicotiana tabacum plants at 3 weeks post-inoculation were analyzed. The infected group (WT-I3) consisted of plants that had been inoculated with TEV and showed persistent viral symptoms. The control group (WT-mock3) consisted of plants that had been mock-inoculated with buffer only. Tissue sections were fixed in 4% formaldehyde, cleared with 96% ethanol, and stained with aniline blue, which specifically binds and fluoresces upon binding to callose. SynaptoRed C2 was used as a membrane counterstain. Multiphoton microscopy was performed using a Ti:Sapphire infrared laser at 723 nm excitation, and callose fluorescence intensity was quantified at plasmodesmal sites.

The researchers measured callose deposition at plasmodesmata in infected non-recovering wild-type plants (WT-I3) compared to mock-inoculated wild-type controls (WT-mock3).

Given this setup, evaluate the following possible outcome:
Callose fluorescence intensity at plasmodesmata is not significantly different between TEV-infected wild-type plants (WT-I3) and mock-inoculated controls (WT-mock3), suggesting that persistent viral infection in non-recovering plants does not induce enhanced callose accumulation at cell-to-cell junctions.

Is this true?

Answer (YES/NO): NO